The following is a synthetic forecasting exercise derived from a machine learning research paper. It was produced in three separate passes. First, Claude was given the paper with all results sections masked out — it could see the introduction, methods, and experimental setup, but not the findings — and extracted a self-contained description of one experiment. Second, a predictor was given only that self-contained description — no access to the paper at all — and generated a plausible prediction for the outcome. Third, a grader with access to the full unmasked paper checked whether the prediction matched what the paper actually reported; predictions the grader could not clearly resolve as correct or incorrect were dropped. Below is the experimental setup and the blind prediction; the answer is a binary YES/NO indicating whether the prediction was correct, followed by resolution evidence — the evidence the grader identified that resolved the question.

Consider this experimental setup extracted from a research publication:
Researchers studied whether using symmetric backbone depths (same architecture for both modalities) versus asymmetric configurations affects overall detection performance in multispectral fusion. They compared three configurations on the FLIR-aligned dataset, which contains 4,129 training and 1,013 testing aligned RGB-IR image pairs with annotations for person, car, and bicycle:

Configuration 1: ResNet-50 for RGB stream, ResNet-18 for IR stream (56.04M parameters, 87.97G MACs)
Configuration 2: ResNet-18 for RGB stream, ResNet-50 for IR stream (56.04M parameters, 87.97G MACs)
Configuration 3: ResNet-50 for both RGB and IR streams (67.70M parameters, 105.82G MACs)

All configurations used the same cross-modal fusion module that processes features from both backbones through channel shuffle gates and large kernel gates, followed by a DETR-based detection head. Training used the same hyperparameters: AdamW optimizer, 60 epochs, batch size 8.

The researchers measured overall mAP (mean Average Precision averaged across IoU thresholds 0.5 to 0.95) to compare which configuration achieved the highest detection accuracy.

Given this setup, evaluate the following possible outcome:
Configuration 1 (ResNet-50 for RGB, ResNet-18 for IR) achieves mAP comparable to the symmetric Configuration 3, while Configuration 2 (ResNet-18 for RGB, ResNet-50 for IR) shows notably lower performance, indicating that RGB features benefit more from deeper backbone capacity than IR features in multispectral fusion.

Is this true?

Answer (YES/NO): NO